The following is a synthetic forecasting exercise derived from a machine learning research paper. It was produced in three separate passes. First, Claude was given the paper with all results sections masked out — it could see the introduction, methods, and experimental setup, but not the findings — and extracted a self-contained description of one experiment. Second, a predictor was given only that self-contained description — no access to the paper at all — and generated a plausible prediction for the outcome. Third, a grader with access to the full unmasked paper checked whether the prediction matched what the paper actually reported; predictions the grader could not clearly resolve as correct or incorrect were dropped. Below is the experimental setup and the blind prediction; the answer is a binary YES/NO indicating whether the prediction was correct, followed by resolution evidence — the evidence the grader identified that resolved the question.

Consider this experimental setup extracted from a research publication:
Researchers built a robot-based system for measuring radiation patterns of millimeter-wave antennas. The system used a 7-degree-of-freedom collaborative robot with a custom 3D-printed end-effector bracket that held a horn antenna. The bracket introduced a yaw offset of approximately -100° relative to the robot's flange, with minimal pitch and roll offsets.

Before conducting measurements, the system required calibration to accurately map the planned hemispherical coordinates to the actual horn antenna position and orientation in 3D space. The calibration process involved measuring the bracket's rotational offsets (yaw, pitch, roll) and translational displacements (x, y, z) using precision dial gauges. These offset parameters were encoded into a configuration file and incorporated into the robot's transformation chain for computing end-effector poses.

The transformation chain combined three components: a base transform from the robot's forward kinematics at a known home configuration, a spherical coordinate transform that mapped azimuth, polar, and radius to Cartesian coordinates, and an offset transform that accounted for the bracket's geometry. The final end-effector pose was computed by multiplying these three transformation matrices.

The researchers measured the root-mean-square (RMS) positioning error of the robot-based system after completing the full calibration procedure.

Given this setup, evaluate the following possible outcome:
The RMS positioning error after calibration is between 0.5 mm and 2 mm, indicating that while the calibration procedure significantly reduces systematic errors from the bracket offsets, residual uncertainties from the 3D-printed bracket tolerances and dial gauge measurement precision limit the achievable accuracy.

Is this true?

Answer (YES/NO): NO